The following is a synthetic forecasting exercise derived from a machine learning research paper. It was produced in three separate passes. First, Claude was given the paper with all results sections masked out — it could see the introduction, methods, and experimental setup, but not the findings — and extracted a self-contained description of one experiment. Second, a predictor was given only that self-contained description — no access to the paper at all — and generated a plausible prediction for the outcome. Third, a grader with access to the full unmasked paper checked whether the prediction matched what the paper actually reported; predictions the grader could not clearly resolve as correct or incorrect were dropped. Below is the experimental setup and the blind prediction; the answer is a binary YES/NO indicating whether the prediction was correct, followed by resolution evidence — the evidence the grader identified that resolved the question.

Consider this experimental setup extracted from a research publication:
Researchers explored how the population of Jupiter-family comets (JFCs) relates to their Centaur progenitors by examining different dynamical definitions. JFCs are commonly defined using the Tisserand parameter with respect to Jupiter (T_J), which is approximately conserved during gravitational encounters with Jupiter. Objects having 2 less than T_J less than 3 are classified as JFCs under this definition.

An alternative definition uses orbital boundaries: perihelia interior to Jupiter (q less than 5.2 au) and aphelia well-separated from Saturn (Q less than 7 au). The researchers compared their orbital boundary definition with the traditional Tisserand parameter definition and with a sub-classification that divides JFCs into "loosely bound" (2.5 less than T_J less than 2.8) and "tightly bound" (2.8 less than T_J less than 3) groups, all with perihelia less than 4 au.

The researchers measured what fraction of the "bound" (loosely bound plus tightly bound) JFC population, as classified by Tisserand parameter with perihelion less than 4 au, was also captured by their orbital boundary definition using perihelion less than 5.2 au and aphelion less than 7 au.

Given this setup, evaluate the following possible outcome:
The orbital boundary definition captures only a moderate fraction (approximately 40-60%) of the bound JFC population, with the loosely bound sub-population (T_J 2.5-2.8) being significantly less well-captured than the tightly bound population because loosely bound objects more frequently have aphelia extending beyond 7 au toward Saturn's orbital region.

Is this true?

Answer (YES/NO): NO